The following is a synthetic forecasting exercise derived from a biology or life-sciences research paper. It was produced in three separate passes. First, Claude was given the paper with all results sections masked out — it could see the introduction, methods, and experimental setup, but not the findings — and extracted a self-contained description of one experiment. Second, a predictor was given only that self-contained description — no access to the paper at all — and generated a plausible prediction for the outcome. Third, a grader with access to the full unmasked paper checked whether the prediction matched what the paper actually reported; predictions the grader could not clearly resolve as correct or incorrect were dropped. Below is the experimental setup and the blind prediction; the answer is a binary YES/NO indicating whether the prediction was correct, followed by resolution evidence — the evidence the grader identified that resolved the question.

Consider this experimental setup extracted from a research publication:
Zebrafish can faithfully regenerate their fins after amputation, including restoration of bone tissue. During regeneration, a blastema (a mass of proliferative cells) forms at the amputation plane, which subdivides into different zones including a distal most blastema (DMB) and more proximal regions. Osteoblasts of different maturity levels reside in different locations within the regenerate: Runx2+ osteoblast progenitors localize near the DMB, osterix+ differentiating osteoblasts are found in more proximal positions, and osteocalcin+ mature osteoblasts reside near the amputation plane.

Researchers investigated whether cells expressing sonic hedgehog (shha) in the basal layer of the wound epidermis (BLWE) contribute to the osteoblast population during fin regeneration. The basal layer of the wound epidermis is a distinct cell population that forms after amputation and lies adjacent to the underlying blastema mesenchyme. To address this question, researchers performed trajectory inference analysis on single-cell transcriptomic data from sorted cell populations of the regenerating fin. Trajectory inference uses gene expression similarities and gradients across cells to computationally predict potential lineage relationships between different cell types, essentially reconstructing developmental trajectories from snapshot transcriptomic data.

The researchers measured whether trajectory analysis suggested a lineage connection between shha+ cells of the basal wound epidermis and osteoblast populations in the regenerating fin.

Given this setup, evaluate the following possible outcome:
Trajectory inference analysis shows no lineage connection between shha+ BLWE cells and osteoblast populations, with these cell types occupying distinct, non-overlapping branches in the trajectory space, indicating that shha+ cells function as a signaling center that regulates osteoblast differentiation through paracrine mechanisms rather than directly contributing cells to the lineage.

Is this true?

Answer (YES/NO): NO